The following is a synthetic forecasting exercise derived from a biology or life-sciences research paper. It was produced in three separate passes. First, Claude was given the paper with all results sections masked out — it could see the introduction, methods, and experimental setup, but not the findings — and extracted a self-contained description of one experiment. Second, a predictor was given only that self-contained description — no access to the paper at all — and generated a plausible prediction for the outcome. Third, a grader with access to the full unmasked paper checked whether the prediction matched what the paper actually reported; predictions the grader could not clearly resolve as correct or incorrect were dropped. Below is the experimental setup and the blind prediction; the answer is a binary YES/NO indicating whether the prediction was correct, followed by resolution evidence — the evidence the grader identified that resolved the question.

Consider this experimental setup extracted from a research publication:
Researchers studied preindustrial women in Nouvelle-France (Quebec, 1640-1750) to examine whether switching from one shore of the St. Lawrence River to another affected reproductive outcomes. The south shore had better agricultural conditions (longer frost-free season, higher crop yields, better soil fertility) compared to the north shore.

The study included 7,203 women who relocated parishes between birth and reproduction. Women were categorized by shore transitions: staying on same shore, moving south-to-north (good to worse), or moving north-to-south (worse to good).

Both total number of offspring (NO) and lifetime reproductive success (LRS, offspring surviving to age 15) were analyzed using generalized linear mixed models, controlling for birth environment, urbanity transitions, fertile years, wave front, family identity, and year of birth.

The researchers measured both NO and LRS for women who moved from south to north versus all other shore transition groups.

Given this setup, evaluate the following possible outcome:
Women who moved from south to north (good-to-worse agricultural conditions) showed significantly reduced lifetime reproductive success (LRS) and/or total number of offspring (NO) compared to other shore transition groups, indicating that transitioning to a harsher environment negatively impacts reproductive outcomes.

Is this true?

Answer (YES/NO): YES